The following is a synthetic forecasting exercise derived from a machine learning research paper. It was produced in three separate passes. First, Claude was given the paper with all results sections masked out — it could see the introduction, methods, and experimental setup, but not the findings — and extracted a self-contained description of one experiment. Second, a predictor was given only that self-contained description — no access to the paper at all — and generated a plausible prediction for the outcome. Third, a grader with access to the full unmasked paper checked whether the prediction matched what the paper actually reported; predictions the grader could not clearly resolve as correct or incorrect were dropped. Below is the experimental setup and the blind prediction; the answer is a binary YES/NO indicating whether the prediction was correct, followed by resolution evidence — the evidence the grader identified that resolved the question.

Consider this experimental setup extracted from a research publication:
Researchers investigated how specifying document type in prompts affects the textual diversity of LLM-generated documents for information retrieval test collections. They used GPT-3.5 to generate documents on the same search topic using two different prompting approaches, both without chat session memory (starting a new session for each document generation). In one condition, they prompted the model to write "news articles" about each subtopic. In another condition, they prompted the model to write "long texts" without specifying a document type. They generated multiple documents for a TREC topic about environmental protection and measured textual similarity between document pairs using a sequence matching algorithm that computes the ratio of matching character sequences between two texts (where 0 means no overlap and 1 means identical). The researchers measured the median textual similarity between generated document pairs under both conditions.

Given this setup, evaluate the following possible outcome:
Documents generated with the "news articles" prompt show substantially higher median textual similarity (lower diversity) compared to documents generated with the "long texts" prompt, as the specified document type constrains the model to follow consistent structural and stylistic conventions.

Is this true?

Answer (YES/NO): YES